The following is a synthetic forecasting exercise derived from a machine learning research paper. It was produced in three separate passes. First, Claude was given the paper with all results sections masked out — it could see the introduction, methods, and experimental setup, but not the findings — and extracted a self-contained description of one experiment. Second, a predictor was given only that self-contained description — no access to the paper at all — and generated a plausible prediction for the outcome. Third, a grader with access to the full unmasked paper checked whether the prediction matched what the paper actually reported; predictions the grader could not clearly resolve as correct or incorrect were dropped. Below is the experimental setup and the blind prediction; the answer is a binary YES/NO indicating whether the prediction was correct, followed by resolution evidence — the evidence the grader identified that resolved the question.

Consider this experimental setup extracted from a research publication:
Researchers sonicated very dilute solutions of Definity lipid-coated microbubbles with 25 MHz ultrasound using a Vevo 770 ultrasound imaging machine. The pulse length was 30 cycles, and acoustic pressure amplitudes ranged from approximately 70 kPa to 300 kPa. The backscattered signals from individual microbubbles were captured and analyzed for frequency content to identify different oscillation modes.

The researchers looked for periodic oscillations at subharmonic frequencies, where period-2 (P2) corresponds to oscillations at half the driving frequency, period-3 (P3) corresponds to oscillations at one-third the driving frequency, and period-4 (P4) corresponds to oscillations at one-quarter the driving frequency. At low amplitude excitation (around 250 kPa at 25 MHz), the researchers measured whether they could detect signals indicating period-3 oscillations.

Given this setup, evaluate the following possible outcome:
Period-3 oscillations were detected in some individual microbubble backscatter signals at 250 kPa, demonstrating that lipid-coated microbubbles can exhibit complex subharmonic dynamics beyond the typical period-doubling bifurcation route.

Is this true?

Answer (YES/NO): YES